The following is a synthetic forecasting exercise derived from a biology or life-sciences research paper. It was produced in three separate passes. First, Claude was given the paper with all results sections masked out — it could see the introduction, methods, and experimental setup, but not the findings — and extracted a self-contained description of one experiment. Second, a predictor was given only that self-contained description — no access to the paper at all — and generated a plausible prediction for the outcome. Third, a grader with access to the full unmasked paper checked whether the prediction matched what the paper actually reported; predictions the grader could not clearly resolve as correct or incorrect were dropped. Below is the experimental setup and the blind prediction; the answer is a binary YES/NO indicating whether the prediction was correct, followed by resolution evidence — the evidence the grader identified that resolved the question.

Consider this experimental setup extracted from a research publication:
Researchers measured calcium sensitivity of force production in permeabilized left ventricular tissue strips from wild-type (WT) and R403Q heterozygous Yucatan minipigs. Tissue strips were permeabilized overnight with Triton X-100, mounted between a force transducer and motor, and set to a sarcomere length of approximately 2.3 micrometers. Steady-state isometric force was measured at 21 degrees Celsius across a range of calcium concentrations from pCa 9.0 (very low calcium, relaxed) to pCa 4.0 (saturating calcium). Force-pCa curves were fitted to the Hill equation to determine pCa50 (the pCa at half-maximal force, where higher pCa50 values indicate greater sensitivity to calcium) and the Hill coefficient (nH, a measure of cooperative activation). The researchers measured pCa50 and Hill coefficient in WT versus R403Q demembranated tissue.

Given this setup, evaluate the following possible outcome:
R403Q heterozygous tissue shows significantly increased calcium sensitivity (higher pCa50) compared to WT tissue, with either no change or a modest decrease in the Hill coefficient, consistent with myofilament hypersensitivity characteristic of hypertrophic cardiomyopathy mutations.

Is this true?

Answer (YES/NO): YES